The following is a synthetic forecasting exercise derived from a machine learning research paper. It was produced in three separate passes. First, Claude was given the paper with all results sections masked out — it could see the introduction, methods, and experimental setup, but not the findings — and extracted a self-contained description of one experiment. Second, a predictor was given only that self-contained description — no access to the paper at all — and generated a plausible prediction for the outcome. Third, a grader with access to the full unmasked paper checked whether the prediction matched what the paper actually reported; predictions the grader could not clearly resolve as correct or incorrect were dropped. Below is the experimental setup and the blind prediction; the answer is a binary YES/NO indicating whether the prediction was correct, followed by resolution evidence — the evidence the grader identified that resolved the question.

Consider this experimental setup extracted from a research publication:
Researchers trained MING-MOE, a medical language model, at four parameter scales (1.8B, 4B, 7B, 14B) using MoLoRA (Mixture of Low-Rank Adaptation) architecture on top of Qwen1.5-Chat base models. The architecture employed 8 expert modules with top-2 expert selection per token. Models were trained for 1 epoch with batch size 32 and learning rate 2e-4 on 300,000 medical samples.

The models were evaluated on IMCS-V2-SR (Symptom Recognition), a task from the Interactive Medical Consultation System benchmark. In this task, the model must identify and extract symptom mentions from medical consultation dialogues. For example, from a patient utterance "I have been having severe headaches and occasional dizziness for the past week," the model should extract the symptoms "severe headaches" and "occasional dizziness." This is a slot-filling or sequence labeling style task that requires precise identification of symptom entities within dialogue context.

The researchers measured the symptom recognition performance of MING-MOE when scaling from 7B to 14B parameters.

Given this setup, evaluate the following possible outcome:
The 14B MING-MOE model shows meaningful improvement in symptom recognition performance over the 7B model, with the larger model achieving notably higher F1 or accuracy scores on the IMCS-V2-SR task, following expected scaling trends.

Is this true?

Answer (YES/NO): NO